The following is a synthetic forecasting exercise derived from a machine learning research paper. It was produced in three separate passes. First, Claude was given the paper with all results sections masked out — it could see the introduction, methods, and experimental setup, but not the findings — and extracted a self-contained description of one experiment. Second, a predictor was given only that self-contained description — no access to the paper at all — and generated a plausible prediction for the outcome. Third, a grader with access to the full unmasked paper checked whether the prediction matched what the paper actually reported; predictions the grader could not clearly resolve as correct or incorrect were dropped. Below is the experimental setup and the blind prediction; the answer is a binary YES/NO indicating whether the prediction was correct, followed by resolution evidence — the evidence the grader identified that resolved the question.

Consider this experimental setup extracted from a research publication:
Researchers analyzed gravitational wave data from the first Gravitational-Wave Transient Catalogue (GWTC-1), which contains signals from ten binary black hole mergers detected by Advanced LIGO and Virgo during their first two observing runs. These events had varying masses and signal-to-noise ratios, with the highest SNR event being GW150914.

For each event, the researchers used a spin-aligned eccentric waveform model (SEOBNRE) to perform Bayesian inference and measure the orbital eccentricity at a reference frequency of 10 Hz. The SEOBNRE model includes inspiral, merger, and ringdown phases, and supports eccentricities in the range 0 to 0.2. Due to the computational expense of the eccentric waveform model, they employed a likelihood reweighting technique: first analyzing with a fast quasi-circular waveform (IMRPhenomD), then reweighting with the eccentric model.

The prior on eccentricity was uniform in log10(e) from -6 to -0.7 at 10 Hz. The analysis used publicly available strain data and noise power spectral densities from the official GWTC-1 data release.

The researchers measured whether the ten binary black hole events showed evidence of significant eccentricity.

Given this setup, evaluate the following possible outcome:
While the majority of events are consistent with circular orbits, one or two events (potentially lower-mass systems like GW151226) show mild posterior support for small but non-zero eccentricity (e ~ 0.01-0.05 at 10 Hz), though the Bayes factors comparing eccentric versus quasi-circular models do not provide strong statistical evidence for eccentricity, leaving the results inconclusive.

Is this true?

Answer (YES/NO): NO